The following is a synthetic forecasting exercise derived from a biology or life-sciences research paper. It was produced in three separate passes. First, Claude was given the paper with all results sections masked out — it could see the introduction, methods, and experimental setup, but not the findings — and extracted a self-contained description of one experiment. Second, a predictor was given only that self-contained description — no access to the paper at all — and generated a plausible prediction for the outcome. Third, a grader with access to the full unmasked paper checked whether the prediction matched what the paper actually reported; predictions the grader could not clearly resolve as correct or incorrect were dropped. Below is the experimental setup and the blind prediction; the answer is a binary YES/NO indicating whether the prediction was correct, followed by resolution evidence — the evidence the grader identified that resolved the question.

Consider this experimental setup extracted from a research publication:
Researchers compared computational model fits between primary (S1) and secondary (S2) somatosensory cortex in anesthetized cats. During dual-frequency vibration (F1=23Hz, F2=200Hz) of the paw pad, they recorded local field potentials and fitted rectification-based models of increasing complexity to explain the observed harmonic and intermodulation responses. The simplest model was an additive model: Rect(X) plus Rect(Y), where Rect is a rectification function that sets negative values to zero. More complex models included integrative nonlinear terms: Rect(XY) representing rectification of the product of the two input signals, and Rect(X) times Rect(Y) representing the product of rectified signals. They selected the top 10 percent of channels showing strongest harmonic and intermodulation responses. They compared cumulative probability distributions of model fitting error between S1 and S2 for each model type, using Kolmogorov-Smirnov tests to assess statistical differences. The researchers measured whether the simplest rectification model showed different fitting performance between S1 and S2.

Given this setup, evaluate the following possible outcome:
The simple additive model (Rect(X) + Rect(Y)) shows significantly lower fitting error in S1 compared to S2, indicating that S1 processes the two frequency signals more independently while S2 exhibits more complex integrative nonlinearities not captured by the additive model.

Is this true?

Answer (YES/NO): YES